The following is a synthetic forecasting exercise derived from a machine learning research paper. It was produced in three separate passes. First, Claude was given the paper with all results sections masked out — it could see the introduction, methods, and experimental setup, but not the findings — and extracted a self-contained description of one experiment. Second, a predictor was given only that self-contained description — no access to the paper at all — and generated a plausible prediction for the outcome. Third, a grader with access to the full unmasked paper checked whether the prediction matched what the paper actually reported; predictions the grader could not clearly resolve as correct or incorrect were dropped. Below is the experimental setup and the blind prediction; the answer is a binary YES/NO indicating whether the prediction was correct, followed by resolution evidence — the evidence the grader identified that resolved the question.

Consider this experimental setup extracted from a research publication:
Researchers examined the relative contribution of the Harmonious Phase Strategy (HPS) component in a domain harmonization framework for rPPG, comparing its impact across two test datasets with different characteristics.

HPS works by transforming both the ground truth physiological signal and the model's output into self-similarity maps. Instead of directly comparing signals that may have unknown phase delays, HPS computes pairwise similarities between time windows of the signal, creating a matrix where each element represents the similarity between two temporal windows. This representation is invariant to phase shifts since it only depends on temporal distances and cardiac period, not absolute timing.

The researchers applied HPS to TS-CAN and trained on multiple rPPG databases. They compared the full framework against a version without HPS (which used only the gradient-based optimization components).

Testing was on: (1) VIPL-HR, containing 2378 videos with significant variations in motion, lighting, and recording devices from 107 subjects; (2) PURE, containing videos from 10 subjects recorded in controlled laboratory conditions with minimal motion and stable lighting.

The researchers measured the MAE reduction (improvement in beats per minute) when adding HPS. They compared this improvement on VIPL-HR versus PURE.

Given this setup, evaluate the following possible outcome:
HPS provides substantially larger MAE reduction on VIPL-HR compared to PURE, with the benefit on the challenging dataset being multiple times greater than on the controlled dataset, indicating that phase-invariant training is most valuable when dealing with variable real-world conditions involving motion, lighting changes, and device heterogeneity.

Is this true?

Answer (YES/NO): YES